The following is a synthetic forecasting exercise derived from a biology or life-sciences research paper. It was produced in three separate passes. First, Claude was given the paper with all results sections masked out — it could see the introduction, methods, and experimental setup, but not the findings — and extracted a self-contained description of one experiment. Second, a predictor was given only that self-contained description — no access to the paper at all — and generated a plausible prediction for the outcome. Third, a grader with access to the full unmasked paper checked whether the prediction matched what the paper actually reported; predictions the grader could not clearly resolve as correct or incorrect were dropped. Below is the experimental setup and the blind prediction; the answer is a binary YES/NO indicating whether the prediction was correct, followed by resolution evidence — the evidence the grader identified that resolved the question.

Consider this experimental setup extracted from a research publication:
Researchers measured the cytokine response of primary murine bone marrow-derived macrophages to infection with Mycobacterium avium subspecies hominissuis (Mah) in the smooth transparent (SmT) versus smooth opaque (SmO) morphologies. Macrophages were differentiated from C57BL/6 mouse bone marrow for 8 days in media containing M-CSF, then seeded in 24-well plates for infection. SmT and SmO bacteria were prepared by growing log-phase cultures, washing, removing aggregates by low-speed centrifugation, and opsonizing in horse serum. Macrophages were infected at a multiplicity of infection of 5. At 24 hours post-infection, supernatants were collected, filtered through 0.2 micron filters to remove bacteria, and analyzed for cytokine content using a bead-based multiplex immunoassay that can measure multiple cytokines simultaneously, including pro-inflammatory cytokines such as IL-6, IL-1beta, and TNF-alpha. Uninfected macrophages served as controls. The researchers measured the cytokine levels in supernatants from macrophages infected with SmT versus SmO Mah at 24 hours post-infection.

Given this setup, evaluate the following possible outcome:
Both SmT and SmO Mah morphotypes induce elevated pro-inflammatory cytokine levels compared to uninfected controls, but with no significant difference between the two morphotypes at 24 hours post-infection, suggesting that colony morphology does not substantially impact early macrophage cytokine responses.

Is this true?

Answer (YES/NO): NO